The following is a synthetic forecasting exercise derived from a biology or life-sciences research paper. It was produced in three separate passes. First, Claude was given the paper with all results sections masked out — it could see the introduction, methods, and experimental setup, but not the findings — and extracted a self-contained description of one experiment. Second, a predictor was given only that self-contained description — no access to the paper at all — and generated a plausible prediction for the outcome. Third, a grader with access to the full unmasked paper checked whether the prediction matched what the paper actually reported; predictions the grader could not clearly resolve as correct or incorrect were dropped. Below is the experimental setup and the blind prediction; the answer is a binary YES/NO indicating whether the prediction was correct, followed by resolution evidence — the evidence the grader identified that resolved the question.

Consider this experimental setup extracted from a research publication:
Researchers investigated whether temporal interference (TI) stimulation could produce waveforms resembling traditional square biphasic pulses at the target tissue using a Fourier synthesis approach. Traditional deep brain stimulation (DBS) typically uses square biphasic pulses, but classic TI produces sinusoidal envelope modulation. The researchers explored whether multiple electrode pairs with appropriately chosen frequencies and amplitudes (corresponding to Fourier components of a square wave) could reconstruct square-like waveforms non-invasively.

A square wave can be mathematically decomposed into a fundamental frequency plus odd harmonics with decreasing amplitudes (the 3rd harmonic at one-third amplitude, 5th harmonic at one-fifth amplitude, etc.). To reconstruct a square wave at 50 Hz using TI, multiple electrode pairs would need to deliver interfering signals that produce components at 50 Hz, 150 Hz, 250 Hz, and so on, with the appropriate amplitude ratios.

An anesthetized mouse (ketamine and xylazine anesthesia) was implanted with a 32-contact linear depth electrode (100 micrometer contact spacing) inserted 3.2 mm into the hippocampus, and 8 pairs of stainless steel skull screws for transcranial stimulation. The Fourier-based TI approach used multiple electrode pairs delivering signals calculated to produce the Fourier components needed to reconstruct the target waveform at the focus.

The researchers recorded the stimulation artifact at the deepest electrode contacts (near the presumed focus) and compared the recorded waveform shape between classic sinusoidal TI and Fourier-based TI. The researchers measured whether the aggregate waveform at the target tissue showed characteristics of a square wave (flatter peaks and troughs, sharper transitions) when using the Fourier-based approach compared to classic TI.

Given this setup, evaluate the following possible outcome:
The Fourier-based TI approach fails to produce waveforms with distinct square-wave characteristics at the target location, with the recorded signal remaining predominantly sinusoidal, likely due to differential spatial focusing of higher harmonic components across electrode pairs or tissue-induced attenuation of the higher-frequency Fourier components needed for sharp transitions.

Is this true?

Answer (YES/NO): NO